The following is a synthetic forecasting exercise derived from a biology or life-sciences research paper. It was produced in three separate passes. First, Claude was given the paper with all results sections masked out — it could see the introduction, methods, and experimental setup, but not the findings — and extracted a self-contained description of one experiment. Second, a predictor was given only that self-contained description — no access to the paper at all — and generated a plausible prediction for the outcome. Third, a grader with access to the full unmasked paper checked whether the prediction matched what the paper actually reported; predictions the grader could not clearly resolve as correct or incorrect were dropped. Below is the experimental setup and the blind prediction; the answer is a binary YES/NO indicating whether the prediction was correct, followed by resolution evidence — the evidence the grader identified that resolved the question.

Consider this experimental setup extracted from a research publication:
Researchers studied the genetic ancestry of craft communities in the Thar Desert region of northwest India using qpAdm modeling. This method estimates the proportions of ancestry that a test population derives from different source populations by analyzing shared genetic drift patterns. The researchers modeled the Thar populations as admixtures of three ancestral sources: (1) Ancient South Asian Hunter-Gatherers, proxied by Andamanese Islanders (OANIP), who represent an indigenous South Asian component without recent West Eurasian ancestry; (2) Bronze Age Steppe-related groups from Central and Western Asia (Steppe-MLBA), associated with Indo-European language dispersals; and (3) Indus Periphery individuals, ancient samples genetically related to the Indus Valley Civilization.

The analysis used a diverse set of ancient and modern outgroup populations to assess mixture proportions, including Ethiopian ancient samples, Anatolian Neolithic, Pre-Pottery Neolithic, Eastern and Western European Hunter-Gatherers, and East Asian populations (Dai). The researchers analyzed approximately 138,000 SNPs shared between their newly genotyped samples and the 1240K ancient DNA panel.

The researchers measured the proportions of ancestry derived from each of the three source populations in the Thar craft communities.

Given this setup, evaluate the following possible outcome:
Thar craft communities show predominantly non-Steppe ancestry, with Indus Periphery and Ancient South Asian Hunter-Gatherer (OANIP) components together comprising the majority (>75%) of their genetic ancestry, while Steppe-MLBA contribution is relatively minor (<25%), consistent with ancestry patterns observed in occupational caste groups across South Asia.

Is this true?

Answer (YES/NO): NO